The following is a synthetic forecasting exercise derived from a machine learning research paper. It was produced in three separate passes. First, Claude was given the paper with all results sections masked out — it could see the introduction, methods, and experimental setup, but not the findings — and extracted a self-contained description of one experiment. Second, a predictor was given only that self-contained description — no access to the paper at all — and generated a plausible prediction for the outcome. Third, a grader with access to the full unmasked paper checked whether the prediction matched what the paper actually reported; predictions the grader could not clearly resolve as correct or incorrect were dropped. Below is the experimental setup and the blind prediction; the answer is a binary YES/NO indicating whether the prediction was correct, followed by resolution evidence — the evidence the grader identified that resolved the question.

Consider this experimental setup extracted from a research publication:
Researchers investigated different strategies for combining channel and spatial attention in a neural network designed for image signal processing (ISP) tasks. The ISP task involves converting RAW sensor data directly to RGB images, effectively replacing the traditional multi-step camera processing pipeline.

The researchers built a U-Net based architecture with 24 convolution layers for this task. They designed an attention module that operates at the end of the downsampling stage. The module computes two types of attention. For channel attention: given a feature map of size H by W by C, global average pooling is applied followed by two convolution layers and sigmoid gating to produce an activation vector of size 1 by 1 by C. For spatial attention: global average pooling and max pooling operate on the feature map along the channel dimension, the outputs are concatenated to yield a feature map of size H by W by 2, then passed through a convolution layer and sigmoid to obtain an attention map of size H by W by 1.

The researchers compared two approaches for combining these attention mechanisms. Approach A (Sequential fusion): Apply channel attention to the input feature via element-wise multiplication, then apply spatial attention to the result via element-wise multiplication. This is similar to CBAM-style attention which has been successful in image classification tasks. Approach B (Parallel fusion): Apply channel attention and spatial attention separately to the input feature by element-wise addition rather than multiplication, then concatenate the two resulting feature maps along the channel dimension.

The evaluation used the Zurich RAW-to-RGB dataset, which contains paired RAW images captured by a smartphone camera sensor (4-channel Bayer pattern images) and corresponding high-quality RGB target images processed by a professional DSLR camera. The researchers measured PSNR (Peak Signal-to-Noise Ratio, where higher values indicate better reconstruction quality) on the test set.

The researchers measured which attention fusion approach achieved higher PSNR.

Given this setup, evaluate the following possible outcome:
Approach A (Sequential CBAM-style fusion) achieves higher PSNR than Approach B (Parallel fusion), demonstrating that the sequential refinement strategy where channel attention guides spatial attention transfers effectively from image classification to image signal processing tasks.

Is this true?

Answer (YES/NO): NO